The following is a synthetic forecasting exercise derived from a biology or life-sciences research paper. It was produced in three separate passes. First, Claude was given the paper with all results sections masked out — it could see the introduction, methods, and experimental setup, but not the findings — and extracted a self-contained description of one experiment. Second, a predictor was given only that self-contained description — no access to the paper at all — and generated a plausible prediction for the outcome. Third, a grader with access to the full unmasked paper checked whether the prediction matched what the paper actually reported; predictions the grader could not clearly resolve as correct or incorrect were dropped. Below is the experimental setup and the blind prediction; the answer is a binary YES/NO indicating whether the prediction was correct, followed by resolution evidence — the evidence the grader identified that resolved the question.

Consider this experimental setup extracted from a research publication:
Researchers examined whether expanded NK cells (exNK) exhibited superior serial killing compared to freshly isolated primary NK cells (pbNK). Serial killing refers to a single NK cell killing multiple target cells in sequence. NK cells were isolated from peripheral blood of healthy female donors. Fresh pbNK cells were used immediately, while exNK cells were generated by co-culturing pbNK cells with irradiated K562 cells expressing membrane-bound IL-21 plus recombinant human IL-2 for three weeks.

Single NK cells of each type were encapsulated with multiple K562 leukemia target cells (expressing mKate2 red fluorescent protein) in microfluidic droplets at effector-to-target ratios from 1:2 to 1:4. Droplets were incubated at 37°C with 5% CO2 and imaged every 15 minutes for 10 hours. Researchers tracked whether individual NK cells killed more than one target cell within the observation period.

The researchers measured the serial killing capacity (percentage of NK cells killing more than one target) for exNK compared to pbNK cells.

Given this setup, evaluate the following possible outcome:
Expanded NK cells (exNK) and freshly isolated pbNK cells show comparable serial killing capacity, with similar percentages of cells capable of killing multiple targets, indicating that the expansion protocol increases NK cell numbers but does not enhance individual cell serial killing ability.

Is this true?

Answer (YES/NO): NO